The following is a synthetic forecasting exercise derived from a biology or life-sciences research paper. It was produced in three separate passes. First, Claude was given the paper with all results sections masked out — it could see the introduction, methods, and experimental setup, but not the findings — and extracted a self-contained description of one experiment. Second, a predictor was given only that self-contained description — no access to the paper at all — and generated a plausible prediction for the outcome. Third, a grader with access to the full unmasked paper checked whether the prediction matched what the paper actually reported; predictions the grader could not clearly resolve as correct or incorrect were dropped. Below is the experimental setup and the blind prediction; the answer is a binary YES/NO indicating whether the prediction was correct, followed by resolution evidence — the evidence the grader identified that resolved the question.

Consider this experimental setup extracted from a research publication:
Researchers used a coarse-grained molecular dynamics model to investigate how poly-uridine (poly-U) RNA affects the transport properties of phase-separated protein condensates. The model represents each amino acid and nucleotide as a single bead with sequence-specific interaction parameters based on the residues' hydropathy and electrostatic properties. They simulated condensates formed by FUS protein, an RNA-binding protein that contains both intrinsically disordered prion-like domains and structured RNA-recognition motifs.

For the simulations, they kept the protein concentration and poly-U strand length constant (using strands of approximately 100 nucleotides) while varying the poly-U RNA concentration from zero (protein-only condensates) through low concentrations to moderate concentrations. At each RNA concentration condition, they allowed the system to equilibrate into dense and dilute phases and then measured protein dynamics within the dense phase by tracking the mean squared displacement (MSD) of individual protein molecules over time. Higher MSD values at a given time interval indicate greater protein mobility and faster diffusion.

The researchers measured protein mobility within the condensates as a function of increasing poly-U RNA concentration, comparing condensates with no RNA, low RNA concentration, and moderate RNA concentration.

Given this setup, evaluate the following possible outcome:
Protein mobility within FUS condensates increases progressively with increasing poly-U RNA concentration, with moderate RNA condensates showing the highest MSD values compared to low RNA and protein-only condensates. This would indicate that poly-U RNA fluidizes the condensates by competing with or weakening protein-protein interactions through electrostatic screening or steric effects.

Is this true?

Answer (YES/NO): NO